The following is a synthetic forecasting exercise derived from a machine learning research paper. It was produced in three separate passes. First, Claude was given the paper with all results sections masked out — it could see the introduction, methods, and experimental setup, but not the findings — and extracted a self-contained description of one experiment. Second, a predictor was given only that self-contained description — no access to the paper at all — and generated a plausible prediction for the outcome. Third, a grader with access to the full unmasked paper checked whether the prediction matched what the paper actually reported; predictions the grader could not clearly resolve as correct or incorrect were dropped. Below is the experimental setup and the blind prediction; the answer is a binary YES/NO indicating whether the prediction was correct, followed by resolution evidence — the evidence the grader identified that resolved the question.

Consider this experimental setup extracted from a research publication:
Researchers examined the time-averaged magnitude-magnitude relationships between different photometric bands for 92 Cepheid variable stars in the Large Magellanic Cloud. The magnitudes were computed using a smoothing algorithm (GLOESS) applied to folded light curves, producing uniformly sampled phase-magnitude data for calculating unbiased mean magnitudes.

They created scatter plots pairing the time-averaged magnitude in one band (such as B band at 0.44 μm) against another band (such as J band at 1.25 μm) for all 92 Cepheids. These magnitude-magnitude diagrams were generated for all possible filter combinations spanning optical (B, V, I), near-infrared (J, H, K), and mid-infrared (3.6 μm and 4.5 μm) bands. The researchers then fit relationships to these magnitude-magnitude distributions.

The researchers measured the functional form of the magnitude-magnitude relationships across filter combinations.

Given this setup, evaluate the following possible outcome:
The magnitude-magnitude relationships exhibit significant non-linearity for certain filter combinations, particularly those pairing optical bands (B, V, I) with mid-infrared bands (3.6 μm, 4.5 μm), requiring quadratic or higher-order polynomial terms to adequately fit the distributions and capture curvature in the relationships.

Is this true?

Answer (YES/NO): NO